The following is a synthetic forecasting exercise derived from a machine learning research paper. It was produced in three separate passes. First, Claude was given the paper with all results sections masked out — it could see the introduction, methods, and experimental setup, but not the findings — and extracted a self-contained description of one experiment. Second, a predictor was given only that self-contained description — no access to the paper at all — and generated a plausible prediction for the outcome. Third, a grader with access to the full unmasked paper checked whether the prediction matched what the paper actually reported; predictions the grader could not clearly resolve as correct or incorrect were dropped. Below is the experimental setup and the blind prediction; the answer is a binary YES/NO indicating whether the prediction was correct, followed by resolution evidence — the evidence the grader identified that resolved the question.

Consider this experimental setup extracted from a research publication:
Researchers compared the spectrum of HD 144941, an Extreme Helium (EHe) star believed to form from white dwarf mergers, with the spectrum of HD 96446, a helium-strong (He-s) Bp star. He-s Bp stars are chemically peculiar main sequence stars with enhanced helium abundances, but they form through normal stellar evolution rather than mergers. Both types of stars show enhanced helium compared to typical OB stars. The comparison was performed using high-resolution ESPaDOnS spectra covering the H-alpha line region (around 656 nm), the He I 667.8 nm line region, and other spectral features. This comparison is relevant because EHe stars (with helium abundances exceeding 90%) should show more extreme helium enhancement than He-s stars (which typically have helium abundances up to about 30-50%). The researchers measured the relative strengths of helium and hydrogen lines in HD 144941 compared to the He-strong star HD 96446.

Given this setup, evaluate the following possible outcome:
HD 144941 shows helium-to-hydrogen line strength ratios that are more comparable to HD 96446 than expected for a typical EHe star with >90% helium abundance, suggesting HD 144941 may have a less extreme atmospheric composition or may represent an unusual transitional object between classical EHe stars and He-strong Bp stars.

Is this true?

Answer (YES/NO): NO